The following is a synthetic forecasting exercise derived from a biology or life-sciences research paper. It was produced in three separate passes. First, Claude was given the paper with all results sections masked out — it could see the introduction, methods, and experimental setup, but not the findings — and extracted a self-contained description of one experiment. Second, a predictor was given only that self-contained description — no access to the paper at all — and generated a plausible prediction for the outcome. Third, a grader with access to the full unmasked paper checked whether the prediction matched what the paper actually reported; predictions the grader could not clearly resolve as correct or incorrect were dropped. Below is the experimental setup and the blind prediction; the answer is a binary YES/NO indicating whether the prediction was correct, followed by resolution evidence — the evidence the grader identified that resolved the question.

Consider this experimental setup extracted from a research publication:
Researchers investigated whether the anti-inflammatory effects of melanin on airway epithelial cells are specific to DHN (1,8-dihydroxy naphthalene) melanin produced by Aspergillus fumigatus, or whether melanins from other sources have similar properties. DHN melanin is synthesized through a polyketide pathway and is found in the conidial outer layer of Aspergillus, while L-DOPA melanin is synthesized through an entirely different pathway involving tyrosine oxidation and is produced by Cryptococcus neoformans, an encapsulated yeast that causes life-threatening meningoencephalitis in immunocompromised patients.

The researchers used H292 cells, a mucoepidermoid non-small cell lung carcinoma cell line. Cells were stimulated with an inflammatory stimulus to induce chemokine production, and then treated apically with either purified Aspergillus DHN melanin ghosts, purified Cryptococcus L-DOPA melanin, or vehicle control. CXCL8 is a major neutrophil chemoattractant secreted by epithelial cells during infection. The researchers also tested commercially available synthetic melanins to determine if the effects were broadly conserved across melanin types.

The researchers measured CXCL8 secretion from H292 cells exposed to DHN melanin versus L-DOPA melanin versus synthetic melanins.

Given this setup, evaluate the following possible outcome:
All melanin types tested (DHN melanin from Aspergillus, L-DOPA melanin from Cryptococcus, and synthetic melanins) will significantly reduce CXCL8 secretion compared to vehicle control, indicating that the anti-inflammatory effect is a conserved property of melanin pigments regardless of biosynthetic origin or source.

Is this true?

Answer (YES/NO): YES